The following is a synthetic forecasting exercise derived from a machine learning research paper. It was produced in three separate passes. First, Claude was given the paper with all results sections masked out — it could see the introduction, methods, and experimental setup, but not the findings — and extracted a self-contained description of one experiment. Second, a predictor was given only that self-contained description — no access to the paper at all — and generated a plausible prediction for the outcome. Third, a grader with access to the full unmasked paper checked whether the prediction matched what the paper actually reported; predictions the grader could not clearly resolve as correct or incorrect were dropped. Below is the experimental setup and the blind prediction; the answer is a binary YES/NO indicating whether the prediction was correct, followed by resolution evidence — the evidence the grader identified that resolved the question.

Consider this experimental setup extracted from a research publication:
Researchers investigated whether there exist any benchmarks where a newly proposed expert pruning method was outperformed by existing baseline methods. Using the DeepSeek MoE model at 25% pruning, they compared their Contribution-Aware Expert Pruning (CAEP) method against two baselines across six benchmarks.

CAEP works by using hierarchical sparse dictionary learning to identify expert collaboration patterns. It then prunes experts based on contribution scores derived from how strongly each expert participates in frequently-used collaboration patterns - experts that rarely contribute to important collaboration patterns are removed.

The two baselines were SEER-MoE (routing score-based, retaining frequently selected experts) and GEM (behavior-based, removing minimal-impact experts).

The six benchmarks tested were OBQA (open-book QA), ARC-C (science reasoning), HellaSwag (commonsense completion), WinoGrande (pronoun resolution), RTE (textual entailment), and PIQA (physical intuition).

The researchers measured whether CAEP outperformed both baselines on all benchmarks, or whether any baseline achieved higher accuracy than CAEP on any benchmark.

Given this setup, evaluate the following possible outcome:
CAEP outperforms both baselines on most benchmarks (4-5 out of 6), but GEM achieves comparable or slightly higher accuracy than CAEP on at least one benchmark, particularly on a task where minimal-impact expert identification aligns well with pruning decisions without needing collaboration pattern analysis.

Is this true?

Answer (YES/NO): YES